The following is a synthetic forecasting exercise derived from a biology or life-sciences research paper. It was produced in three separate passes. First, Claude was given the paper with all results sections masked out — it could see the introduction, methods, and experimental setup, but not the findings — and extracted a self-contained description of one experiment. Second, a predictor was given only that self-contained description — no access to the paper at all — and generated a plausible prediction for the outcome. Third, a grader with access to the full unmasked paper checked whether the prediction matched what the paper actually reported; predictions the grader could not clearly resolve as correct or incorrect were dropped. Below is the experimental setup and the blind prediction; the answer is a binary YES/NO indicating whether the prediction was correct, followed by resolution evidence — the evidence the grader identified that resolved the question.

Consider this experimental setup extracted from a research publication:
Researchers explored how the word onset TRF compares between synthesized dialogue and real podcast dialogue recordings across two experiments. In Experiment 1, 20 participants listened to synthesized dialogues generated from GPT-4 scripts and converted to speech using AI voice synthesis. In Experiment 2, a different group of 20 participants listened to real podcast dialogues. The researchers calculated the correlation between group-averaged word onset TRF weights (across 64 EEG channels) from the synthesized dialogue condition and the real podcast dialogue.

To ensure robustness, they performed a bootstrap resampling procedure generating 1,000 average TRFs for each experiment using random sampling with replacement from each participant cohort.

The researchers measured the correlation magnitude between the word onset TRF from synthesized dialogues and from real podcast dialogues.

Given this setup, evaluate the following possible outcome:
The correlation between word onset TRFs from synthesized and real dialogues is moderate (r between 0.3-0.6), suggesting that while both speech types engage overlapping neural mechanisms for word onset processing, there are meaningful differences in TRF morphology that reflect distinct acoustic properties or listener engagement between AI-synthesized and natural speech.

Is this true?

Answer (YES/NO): NO